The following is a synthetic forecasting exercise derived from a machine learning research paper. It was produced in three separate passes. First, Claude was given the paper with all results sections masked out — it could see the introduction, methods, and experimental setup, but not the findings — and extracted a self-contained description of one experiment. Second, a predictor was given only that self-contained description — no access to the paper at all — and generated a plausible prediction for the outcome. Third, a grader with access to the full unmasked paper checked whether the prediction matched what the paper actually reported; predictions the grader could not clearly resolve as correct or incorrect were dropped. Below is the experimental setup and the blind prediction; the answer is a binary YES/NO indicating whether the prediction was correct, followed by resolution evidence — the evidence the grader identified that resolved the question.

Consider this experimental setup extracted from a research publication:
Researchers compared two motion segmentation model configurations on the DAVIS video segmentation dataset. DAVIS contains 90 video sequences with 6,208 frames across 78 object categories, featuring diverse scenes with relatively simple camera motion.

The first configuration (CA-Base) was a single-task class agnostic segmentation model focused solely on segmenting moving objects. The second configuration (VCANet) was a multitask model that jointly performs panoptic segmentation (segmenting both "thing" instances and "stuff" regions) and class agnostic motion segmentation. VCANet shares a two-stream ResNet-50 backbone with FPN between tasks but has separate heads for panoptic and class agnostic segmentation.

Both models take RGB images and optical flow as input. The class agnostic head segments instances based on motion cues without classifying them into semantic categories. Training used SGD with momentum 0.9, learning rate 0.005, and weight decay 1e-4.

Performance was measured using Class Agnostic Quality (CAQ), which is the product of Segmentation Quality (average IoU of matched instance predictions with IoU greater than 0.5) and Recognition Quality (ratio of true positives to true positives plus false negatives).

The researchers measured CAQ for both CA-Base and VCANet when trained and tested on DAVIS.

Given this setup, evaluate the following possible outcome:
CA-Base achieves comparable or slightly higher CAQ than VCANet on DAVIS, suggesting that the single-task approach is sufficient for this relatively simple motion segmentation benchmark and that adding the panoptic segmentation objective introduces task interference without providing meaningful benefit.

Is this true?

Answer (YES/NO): NO